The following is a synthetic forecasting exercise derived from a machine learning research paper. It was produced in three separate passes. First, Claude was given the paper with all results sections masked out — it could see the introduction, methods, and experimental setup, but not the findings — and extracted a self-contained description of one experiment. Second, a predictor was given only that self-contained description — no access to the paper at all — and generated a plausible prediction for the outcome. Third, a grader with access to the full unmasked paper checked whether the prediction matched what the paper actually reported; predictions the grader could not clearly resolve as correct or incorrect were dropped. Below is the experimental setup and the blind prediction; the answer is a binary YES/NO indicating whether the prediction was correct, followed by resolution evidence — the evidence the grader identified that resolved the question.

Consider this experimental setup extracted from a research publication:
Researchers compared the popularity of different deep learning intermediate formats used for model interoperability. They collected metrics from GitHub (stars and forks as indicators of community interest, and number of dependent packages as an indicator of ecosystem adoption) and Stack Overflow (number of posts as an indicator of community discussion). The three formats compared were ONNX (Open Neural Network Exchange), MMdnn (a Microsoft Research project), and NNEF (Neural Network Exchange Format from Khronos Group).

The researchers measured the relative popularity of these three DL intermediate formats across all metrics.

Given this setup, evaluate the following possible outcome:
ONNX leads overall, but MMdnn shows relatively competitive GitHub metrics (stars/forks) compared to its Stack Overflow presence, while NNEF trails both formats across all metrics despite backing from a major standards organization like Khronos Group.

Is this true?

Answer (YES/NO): YES